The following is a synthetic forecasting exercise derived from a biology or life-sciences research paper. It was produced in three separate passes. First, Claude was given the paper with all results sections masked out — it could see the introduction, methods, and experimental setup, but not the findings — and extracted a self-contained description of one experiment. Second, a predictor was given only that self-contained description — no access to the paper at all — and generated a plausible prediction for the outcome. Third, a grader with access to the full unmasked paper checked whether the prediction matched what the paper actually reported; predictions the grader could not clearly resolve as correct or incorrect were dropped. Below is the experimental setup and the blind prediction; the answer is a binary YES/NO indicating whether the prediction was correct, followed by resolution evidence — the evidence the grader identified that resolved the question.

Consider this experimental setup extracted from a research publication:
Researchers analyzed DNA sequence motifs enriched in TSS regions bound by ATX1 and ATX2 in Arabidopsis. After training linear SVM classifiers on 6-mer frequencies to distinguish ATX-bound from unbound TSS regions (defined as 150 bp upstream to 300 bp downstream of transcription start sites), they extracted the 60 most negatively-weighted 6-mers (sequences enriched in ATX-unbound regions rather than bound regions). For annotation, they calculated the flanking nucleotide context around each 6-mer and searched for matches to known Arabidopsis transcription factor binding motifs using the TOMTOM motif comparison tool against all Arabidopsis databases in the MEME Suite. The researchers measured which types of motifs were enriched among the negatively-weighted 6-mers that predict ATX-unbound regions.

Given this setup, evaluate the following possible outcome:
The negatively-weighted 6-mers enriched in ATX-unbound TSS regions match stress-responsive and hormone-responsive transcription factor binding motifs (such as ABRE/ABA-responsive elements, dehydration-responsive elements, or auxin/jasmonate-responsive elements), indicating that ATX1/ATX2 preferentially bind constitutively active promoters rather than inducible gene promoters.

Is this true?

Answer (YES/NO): NO